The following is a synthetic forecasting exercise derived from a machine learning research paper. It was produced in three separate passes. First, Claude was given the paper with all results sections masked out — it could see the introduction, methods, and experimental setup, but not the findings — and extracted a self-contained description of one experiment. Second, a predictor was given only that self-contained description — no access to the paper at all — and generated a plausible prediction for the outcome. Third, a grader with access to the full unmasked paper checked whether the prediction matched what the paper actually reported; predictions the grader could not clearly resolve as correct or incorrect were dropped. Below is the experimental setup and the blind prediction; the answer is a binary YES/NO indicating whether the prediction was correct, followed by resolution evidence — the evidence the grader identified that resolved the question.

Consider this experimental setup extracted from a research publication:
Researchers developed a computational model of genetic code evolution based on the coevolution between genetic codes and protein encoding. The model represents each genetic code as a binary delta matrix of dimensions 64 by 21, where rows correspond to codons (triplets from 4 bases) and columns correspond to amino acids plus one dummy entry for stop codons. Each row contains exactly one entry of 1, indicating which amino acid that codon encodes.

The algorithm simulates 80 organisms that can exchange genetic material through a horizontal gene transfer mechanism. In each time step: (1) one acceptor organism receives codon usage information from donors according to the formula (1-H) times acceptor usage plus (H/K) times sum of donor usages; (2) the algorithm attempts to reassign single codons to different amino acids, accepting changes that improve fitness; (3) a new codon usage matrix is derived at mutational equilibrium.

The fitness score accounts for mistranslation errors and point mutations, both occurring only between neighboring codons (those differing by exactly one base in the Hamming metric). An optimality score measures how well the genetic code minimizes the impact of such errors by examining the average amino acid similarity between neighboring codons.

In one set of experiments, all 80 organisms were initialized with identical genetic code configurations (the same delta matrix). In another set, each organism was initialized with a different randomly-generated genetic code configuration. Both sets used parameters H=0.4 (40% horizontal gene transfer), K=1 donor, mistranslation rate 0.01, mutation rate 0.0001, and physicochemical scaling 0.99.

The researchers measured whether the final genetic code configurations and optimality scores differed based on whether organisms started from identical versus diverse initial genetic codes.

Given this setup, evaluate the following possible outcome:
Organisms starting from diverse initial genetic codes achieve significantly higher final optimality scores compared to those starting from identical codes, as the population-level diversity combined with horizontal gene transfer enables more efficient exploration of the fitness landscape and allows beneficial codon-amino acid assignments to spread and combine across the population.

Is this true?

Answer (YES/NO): NO